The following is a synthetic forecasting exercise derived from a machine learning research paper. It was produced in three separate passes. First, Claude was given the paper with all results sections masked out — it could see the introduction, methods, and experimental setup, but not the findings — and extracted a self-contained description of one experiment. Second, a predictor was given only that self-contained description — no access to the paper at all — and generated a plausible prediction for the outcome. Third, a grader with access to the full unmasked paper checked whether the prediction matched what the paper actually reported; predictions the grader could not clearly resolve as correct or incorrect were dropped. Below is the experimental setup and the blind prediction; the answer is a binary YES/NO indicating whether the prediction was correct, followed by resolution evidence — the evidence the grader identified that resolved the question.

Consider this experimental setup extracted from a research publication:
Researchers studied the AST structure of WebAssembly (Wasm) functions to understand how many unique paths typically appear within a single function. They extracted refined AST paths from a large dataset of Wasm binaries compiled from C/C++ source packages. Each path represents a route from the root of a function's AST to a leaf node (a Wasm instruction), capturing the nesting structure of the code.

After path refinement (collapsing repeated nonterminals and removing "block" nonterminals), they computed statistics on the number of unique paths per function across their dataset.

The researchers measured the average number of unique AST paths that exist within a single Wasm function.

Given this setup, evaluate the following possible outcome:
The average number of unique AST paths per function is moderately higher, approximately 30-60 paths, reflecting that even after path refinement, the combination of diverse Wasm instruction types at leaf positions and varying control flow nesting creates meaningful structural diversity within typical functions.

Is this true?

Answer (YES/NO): NO